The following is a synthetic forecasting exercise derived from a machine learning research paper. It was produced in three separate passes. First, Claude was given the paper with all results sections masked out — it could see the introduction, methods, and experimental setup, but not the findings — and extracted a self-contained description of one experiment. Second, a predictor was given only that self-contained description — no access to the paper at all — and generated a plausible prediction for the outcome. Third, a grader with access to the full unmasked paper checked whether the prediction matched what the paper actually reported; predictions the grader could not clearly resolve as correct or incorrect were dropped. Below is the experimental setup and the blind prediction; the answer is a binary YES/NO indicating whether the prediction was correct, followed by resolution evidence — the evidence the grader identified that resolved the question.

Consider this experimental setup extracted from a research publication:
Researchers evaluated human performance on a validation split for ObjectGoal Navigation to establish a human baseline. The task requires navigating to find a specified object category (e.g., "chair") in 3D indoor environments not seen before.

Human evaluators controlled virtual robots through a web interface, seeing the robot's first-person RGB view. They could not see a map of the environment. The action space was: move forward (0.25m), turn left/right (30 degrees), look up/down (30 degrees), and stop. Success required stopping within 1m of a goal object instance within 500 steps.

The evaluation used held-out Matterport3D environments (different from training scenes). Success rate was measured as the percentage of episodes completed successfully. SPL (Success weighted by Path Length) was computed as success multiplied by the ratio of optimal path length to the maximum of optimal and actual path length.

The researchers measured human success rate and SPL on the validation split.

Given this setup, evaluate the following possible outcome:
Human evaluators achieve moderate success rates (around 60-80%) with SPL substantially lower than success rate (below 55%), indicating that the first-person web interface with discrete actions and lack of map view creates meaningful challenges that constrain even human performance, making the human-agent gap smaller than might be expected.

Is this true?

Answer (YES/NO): NO